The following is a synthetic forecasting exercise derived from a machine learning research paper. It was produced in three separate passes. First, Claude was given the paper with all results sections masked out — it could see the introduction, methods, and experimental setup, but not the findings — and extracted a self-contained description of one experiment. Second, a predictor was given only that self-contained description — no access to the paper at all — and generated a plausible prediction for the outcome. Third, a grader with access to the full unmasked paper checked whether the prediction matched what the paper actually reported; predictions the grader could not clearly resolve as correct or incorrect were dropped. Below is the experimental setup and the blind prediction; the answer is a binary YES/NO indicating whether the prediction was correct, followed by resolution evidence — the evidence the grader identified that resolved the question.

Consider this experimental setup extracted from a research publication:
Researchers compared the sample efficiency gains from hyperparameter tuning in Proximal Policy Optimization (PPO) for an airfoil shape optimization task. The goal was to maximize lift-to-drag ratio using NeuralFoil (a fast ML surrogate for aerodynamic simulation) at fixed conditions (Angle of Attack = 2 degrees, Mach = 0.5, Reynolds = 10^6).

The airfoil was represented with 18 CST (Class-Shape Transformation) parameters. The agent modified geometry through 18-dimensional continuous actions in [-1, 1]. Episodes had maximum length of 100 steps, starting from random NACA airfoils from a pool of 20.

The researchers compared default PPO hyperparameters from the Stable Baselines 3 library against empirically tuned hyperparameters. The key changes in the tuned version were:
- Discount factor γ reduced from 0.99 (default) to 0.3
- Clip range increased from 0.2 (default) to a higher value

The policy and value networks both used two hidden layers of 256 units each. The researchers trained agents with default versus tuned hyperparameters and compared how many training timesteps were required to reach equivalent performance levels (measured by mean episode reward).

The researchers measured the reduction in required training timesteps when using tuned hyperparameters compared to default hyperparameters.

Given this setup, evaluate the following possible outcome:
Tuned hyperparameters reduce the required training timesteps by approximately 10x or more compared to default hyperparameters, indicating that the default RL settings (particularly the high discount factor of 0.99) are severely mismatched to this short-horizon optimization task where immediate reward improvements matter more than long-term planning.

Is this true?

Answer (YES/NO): NO